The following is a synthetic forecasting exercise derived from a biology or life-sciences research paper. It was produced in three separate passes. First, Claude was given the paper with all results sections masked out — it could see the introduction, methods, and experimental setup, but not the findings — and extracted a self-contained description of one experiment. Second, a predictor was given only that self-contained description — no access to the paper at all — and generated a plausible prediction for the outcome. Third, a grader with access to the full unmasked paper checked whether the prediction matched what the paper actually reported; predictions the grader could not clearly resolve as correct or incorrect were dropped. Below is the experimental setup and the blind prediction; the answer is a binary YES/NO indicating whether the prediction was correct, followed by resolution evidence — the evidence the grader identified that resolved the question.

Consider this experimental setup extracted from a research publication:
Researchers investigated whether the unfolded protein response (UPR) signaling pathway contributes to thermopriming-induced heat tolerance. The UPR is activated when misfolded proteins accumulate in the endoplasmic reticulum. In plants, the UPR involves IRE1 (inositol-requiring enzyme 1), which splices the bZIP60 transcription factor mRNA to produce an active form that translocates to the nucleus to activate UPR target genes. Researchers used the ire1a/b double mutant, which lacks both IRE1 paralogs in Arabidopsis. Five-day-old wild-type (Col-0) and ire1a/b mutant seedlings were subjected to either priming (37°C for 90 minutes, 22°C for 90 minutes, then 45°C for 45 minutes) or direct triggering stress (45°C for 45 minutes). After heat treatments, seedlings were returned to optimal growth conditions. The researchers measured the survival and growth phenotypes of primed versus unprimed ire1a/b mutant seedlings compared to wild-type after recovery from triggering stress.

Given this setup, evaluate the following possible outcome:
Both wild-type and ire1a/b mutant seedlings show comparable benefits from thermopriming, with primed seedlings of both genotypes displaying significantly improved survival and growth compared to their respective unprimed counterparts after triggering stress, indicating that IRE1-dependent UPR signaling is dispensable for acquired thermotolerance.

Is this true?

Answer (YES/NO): NO